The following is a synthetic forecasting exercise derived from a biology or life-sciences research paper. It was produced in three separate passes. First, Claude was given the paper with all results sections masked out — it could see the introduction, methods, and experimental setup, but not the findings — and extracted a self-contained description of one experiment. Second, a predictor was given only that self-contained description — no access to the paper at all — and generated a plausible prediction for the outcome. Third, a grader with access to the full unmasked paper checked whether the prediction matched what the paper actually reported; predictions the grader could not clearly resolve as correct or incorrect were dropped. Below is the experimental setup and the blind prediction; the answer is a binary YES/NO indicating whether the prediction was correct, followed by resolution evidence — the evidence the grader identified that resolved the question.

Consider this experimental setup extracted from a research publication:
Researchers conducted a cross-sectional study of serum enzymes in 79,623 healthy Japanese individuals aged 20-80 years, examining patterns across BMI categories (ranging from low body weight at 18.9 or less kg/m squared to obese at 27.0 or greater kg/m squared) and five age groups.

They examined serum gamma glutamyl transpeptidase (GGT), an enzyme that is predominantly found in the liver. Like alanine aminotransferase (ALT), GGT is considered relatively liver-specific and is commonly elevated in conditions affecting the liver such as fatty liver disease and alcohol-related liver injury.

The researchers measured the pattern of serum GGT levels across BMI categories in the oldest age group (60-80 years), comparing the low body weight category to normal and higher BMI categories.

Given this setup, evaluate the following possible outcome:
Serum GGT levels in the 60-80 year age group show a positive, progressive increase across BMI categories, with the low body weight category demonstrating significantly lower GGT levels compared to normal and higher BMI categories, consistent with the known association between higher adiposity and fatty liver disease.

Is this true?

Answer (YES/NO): YES